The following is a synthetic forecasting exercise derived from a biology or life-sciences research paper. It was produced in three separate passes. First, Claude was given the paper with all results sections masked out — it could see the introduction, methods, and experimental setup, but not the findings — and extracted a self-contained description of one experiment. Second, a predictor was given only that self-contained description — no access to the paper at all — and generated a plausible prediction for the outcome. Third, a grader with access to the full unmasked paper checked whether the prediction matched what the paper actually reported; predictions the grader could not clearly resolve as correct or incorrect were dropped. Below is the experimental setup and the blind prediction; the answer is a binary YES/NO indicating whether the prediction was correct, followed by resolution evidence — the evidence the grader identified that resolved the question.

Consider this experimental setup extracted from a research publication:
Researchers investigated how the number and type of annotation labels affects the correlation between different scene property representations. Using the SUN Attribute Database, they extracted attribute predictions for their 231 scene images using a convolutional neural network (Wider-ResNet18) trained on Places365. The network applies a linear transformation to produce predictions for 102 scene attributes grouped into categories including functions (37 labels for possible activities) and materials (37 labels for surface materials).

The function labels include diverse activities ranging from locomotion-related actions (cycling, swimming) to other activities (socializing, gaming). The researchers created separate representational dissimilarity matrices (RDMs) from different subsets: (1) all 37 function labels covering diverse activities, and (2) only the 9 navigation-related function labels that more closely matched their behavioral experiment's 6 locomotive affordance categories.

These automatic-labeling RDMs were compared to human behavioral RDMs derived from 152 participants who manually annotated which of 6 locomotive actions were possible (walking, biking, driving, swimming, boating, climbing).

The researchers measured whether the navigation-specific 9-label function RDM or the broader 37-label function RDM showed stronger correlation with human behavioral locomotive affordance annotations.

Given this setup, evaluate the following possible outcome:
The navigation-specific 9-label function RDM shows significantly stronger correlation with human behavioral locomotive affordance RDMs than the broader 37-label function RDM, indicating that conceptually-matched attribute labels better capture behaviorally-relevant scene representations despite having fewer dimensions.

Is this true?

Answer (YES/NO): NO